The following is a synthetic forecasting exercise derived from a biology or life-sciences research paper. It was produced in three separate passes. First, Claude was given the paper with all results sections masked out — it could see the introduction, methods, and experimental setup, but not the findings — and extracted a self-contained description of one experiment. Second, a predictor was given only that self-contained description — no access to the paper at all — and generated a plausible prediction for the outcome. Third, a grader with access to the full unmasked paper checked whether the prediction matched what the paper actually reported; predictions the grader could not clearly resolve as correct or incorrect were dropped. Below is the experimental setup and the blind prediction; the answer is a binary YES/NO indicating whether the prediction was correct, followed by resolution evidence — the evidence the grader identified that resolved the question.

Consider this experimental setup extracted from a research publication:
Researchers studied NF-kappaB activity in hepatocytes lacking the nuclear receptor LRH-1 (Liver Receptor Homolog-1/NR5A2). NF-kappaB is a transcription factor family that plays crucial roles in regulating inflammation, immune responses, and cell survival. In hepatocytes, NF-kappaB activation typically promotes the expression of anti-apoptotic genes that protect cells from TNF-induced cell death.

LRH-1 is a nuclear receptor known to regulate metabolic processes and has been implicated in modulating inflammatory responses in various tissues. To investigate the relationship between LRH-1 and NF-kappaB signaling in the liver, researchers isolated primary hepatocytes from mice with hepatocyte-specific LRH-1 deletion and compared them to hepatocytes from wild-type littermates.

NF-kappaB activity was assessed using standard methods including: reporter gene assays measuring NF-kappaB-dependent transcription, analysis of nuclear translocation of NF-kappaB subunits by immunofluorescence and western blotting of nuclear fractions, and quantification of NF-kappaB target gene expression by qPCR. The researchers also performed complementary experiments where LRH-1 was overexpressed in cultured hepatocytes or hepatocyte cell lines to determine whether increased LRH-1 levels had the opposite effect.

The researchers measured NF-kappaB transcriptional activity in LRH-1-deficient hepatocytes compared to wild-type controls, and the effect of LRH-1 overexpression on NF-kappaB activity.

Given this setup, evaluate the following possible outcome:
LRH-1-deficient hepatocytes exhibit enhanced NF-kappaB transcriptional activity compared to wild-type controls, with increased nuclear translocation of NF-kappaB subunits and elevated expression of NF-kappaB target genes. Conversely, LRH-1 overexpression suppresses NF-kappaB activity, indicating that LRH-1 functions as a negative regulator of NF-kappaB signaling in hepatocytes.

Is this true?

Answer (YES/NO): YES